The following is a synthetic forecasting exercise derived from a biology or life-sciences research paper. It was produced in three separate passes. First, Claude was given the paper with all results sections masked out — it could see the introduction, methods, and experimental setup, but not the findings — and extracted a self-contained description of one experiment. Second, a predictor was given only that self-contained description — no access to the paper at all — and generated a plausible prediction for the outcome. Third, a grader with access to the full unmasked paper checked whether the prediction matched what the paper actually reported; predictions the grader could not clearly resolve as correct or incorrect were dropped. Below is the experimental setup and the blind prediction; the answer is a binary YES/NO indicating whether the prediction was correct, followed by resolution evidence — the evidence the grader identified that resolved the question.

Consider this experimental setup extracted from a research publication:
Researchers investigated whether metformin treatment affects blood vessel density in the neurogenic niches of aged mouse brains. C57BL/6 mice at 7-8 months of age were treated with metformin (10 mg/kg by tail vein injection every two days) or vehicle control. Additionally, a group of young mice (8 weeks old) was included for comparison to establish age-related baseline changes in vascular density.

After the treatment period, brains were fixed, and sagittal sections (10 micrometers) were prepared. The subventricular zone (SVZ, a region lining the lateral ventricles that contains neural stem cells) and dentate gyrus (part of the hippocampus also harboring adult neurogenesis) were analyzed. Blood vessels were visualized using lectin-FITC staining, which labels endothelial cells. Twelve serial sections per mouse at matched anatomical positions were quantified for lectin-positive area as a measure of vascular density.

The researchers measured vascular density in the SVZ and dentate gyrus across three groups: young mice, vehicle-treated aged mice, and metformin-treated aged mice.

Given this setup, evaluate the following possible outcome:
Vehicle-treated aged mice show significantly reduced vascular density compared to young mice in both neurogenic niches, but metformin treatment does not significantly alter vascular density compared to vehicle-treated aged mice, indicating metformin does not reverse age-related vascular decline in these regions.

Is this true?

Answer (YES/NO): NO